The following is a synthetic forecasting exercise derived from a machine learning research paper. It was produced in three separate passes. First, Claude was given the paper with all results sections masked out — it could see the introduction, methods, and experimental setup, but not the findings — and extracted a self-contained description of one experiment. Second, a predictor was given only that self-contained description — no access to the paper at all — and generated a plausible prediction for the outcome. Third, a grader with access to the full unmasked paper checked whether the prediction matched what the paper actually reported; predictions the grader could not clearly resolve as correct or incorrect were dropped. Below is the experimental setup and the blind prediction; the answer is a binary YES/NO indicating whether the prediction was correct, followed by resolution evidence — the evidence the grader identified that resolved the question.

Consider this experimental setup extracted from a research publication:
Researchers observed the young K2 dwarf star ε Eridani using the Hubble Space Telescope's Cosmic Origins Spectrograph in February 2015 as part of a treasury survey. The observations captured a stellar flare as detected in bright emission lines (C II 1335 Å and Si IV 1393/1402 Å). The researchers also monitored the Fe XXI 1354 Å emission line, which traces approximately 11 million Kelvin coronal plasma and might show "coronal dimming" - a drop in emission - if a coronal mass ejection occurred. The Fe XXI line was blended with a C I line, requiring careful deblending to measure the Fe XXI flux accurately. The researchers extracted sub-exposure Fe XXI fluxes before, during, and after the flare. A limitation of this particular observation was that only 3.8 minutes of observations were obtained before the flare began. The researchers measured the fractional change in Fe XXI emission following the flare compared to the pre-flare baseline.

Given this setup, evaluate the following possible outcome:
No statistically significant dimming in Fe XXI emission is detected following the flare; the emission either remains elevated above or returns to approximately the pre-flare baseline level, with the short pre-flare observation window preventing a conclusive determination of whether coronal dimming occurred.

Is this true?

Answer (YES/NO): NO